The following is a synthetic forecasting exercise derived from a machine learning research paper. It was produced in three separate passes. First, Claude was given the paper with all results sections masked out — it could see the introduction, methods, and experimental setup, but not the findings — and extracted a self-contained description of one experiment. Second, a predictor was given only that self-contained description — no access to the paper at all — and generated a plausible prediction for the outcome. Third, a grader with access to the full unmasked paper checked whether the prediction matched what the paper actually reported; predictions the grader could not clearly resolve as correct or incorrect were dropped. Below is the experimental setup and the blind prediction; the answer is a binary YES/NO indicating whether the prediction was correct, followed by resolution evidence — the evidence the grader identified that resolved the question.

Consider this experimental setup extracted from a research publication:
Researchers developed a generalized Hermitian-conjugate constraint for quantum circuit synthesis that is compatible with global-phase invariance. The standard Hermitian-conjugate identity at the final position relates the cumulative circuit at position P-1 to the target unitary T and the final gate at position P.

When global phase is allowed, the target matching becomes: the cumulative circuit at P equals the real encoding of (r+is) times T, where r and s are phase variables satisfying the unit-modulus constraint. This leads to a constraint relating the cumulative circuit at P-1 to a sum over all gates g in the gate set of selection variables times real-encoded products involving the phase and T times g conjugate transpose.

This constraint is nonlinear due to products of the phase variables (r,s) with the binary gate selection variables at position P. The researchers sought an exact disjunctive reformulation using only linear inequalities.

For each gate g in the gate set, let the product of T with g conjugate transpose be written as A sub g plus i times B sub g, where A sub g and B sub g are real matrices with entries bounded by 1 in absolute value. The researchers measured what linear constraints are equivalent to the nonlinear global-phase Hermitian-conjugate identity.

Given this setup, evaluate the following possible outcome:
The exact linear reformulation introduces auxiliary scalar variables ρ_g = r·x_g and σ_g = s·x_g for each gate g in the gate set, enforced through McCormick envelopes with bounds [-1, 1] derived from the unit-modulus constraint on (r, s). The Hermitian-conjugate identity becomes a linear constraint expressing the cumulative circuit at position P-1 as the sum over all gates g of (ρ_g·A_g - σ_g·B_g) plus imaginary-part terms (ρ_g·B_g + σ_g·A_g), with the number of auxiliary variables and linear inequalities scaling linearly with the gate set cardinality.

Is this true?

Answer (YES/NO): NO